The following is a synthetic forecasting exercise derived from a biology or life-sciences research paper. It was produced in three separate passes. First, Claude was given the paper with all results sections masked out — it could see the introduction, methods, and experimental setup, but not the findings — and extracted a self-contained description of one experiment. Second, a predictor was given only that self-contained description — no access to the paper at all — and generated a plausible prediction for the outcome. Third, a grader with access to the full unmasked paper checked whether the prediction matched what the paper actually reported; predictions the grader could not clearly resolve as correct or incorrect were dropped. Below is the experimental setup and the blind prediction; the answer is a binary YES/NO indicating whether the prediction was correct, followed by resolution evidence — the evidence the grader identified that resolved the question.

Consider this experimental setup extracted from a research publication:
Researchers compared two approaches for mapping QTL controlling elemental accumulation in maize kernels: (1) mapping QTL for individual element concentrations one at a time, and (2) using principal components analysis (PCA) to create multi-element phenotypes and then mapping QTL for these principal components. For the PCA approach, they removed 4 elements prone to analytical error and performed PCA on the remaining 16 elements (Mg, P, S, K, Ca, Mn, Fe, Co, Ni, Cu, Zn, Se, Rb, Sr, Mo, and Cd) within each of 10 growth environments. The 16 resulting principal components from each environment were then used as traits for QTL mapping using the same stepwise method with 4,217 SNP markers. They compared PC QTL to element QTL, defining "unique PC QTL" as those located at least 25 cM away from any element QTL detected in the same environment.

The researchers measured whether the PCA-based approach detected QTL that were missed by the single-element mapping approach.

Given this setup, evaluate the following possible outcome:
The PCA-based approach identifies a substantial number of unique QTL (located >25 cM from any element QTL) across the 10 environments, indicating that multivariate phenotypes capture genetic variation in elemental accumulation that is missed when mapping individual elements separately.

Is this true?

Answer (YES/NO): YES